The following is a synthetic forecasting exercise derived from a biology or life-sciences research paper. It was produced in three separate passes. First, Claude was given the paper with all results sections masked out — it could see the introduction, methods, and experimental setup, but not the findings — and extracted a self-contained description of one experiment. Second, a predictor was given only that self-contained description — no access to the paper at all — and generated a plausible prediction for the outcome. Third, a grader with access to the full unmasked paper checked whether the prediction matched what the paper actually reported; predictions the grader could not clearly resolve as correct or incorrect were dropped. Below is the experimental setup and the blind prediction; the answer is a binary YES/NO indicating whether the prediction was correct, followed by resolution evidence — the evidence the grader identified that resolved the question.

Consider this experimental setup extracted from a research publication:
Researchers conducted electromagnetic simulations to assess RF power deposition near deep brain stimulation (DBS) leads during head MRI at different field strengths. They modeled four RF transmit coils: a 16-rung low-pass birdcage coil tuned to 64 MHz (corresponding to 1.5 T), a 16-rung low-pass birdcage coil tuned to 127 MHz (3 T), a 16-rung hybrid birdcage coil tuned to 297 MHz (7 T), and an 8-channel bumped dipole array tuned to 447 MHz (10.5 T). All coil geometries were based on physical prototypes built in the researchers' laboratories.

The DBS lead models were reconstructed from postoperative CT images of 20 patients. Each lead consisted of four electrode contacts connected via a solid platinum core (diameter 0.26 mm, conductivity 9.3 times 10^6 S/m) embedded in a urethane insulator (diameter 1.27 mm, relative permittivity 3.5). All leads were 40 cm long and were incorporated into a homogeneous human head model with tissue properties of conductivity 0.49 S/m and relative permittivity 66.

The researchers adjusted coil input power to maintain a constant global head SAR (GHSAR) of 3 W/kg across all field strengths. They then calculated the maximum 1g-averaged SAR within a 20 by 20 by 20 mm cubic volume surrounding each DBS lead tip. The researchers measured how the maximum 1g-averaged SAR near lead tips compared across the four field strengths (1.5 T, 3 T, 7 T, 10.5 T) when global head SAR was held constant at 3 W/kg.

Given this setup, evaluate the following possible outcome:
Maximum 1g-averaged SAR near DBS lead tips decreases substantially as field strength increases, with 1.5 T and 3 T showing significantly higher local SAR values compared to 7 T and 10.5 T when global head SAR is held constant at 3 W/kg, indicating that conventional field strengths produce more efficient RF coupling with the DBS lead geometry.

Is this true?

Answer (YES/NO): NO